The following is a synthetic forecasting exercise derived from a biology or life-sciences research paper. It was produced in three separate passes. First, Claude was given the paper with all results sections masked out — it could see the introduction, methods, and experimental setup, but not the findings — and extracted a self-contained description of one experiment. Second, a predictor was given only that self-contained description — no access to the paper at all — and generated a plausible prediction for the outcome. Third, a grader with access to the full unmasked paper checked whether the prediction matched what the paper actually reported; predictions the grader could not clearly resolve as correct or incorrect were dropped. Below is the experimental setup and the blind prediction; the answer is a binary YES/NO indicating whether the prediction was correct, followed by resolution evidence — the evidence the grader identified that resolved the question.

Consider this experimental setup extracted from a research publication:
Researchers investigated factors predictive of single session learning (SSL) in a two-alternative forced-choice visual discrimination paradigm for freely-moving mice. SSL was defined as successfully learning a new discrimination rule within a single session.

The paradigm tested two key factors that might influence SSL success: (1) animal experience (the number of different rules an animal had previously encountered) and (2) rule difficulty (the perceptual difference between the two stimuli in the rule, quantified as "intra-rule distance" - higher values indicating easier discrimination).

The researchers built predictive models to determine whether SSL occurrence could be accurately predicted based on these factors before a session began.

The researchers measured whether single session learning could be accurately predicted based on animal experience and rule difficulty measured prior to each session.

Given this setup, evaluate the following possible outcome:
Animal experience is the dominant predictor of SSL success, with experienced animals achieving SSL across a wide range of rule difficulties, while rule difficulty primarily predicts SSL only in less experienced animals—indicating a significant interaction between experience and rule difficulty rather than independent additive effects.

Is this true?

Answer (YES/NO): NO